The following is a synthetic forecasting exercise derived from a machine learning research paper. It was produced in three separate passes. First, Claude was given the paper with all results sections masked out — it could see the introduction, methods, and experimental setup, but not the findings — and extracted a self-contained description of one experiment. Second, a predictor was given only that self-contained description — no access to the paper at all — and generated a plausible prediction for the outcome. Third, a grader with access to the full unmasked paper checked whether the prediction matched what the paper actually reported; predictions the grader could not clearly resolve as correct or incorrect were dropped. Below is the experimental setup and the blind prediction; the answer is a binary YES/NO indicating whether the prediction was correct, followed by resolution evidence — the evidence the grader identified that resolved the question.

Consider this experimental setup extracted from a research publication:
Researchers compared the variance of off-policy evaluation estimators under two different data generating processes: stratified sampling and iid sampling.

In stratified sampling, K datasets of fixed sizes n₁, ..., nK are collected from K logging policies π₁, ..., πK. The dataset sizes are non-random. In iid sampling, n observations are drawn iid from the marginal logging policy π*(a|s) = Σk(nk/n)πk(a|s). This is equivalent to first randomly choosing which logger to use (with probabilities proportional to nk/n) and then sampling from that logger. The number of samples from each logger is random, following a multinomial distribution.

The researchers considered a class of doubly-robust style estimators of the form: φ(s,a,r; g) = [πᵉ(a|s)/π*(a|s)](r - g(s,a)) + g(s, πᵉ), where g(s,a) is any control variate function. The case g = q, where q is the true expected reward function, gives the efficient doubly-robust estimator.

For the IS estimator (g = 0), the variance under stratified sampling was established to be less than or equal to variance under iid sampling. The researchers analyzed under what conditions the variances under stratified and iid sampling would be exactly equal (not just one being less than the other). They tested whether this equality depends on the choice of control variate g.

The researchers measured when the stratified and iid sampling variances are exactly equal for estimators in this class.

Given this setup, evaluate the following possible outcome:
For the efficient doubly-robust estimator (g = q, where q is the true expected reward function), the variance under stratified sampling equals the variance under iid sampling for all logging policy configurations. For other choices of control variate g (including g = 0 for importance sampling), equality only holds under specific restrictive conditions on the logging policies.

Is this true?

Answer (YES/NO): YES